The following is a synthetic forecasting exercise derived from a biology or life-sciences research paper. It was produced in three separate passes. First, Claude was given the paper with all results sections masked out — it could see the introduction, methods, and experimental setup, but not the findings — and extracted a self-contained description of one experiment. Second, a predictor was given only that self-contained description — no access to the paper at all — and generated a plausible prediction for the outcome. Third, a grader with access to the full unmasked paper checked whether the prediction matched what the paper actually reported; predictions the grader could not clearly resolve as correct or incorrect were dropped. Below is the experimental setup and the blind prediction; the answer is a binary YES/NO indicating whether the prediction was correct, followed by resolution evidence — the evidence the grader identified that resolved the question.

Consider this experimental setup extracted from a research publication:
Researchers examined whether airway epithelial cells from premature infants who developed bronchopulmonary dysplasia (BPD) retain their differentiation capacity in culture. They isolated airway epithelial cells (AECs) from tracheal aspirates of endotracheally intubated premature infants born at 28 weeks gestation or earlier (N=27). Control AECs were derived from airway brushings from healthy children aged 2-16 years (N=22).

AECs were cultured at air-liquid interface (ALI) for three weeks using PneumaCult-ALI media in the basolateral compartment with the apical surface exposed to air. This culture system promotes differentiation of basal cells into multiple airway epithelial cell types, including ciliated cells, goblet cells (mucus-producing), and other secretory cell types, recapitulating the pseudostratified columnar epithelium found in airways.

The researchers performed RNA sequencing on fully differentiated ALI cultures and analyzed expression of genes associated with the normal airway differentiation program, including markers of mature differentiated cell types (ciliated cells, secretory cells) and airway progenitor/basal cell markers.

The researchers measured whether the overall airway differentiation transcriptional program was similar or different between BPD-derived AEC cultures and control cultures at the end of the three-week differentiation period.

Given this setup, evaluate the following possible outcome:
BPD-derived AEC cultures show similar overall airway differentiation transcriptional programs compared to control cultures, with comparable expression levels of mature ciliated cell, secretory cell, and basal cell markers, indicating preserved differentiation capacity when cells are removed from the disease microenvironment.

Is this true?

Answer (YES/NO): NO